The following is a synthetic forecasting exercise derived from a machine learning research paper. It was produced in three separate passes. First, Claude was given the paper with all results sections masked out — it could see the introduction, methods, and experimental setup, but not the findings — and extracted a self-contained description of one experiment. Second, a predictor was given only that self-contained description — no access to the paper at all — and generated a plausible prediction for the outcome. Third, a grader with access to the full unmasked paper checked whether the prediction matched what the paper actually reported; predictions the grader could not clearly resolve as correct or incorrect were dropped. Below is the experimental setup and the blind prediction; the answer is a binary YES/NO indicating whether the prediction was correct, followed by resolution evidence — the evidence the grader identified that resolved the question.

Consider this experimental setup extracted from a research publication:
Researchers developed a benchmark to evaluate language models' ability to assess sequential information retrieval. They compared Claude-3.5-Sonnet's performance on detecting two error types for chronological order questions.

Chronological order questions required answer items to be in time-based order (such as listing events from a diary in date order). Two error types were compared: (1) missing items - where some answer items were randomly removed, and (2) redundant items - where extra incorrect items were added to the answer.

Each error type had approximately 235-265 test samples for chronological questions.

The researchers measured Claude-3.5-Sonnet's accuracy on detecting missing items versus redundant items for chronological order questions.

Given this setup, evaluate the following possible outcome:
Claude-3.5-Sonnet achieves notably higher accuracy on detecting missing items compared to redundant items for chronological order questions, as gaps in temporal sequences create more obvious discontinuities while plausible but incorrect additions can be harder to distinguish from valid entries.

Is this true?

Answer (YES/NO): YES